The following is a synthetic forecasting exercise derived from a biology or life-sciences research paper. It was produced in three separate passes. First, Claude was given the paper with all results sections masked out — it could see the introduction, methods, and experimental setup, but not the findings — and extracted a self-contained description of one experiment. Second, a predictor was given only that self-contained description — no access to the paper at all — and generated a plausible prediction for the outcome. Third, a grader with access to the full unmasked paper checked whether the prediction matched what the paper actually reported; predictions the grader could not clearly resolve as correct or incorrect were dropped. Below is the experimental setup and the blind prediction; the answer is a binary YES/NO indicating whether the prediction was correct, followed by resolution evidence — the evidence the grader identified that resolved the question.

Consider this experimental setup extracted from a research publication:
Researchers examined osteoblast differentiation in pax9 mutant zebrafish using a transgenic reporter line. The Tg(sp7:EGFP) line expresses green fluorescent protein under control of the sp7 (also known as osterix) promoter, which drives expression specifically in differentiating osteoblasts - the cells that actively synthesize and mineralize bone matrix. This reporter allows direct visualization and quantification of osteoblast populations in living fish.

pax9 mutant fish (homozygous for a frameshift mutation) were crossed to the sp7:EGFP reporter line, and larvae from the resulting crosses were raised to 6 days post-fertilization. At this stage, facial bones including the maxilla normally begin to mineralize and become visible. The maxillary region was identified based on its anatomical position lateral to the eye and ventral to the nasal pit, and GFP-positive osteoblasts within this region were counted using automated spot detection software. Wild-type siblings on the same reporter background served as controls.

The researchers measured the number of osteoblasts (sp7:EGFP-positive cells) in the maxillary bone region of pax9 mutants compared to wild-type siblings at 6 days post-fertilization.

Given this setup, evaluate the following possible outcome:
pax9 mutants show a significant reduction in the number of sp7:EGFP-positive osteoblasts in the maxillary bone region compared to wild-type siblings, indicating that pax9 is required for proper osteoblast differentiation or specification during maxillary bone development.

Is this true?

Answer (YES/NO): YES